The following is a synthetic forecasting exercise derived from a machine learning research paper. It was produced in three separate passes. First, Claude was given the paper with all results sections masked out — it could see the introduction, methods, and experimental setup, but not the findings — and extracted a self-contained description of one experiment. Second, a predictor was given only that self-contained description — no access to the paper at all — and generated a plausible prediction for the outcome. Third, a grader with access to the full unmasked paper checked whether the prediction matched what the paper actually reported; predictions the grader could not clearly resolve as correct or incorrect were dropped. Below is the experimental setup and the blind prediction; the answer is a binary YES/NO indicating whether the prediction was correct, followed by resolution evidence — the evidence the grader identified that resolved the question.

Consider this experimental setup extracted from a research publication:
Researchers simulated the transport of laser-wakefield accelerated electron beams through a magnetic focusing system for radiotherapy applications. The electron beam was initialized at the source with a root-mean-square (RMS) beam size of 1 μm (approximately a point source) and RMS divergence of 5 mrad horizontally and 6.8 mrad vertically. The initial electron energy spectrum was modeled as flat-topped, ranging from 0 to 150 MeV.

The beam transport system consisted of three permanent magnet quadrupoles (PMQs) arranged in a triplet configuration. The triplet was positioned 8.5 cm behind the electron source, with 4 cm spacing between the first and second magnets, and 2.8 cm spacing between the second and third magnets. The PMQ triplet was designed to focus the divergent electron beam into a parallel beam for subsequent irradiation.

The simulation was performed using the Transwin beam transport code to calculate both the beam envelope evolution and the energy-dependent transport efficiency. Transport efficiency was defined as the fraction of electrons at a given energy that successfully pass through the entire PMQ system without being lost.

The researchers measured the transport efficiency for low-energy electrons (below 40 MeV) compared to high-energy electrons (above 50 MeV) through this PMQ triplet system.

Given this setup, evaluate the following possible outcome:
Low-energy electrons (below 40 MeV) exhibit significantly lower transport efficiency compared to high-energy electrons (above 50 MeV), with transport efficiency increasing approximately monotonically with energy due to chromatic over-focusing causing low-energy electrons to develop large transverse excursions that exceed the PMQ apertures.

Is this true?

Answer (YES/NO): YES